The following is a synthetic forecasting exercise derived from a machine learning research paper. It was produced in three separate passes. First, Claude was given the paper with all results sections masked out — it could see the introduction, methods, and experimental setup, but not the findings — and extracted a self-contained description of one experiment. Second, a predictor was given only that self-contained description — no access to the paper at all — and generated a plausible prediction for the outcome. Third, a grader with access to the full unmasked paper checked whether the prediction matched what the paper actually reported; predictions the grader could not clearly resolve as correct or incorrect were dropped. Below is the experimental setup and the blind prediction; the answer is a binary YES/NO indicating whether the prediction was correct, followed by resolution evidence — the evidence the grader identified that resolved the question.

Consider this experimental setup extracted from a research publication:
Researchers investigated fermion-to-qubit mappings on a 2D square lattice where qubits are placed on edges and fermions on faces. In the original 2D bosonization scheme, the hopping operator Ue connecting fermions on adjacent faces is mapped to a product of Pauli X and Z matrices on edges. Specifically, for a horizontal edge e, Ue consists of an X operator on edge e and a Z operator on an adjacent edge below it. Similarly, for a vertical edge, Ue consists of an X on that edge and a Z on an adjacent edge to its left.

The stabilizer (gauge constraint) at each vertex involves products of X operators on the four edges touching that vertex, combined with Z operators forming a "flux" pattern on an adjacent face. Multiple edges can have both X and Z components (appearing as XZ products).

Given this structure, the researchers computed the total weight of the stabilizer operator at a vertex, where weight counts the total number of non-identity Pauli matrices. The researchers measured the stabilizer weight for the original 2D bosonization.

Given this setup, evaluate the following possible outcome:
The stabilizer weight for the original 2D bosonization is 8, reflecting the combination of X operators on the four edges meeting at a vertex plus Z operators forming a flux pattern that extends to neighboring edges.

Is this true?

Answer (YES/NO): NO